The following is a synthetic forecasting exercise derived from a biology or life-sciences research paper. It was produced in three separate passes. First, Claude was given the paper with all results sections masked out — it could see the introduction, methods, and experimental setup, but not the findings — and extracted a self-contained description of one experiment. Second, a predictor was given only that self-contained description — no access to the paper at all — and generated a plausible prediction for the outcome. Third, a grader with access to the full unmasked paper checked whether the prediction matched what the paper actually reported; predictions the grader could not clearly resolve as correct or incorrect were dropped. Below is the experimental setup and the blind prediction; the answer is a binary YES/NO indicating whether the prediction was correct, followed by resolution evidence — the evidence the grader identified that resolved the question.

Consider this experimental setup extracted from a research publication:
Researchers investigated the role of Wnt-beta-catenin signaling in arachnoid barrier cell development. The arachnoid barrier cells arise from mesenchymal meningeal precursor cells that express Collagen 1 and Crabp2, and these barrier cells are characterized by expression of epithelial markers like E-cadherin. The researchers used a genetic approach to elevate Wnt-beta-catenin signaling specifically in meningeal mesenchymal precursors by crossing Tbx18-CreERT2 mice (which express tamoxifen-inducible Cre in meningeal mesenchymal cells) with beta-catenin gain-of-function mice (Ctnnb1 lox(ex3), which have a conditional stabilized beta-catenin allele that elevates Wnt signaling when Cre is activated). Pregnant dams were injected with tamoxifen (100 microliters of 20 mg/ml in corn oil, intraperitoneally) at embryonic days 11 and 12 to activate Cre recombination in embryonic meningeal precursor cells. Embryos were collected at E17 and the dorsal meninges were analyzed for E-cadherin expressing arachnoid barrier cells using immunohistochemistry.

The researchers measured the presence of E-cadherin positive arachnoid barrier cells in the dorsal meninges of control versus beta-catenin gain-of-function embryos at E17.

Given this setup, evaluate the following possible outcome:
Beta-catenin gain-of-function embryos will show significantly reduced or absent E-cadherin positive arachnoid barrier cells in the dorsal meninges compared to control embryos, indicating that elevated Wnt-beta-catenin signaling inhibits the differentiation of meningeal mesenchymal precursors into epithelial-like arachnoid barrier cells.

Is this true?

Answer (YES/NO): YES